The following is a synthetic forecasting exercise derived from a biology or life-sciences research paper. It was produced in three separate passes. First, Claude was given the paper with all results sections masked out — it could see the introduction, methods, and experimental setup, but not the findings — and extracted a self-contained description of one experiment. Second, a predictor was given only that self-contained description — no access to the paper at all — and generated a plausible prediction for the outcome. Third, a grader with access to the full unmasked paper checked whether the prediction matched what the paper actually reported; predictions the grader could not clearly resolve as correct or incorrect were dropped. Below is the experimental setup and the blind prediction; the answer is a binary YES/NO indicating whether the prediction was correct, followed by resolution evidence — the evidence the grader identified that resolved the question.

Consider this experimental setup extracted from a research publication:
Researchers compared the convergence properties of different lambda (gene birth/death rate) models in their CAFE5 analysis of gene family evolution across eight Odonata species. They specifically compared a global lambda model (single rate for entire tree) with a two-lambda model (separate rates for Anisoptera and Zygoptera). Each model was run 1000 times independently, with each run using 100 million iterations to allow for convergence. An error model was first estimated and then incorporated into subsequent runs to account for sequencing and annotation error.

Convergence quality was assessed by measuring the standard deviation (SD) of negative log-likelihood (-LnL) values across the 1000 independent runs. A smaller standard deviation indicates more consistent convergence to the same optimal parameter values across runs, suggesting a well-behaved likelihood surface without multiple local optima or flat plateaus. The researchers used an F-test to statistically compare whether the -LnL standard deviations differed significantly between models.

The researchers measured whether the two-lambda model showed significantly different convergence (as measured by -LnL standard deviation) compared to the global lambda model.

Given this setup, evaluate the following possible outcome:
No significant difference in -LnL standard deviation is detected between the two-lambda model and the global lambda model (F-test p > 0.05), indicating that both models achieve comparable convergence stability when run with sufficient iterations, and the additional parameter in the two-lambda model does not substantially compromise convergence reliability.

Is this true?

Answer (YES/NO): NO